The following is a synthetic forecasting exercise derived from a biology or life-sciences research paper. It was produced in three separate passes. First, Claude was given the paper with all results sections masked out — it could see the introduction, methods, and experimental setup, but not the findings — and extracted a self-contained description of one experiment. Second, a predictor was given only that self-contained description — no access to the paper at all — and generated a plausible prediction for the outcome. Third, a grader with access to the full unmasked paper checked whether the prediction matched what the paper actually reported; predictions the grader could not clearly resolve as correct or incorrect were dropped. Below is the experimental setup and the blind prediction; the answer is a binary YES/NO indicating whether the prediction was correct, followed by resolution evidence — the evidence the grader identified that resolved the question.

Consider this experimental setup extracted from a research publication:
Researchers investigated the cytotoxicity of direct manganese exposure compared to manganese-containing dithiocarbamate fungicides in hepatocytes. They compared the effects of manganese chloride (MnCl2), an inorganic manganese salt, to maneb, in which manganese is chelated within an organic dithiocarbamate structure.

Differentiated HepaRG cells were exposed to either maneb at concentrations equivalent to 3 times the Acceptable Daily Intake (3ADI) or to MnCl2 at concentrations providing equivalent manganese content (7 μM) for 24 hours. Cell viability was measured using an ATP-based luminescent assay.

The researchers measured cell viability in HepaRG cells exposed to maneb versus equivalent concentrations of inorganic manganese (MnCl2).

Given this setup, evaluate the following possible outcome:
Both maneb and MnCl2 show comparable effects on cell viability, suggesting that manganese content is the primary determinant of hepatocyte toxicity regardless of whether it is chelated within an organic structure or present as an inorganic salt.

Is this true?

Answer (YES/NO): YES